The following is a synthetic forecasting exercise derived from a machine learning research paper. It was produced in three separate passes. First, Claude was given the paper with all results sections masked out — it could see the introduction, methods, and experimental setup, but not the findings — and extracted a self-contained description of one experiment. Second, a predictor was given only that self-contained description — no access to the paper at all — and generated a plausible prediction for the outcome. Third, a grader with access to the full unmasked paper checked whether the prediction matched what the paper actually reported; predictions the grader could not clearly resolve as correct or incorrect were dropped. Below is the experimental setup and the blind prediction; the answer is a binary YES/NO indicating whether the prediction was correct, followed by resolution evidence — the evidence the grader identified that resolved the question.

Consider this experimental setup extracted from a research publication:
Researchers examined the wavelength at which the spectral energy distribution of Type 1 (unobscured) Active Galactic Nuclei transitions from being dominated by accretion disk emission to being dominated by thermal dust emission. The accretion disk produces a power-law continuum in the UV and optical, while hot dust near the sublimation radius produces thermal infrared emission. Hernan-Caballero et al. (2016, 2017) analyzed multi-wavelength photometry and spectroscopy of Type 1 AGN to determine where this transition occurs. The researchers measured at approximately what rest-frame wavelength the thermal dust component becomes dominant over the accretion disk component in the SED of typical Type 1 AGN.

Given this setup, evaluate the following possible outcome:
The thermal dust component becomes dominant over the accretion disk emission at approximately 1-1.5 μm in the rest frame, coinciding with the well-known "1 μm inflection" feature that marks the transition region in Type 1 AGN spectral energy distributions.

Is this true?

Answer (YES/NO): YES